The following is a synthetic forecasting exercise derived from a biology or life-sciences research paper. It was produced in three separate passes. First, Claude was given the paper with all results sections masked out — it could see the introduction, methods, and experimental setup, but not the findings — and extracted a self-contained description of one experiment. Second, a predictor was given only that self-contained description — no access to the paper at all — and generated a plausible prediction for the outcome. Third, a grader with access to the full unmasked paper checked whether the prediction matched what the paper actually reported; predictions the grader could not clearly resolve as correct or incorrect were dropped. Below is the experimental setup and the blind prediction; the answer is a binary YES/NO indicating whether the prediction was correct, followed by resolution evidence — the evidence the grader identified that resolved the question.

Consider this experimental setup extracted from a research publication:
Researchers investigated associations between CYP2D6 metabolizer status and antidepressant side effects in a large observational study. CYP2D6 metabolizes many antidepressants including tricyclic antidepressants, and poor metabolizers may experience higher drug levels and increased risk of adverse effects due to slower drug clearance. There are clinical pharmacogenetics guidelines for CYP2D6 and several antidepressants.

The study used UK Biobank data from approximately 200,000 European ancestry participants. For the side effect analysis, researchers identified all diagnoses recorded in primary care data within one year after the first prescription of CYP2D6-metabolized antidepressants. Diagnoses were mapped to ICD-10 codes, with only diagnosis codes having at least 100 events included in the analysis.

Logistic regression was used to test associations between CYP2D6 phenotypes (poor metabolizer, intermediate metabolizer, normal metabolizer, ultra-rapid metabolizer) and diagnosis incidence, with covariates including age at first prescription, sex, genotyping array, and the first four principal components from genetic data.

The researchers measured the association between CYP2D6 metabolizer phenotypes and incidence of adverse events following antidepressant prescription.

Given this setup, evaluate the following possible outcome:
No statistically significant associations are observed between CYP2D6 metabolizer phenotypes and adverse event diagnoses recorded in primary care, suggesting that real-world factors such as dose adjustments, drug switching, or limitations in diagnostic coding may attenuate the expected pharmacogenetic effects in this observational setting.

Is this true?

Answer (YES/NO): NO